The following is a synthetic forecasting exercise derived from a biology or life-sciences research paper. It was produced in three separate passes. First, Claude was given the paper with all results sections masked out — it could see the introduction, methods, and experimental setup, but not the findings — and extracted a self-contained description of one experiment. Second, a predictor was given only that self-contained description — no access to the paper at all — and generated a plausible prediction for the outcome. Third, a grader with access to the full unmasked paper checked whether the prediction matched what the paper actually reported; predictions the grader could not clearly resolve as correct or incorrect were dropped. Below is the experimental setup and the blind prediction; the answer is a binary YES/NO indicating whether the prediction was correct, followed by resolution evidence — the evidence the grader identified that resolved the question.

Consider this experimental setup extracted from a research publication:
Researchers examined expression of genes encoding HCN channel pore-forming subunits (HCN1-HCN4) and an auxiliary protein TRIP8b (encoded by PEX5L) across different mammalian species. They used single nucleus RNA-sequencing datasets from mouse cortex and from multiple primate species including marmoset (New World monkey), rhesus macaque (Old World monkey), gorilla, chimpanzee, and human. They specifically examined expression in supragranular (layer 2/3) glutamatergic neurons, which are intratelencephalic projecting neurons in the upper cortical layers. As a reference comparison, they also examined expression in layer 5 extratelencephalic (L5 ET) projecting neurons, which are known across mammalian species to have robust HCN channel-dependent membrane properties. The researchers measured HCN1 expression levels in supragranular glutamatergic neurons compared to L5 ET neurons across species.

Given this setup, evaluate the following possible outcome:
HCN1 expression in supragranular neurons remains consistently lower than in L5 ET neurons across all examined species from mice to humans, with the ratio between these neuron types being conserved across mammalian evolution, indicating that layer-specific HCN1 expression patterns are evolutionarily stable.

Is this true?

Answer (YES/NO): NO